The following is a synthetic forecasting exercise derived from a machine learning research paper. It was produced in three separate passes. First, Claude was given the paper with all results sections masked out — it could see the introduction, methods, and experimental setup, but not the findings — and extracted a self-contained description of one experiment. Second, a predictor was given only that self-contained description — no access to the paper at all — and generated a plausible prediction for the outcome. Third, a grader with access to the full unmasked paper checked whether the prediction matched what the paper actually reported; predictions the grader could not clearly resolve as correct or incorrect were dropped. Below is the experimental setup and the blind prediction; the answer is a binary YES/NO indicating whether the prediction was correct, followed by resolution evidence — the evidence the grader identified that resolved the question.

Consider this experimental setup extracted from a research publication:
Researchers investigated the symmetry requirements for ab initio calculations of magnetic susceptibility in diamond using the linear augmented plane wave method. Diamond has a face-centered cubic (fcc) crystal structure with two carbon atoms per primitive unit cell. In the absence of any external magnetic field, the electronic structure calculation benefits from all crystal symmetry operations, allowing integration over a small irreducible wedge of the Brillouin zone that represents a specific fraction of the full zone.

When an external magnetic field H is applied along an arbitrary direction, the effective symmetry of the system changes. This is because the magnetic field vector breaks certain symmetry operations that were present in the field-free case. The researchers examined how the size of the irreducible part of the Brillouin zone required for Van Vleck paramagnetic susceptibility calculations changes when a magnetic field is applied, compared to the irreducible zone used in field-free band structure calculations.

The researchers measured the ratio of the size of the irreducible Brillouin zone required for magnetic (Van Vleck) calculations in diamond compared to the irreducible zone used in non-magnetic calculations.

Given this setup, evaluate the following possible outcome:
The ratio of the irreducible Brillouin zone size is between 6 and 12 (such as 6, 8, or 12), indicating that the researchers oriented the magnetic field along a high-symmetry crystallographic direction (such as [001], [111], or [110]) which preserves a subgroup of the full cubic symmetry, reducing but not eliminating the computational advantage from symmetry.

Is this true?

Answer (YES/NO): NO